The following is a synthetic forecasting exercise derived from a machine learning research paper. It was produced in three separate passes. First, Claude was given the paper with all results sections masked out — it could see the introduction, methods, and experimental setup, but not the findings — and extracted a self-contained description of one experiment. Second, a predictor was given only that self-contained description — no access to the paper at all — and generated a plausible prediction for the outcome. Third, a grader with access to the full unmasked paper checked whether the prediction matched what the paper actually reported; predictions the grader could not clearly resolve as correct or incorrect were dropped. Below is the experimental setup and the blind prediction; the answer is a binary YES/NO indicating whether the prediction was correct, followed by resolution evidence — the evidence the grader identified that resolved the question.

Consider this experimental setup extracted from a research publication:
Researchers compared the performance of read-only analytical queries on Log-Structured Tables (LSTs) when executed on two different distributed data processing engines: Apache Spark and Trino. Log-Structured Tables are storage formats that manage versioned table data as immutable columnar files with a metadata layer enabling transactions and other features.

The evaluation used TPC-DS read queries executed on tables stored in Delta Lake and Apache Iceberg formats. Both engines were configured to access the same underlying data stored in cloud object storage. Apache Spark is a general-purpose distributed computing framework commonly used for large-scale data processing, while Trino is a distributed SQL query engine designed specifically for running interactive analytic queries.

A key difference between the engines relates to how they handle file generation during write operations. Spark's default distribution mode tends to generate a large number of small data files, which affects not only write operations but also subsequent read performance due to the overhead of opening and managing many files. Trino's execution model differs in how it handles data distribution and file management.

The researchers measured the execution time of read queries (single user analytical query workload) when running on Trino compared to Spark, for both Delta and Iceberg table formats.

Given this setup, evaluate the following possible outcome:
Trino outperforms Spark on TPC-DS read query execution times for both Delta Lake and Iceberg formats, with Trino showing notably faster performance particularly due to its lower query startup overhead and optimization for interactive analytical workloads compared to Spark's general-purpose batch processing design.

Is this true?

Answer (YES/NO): NO